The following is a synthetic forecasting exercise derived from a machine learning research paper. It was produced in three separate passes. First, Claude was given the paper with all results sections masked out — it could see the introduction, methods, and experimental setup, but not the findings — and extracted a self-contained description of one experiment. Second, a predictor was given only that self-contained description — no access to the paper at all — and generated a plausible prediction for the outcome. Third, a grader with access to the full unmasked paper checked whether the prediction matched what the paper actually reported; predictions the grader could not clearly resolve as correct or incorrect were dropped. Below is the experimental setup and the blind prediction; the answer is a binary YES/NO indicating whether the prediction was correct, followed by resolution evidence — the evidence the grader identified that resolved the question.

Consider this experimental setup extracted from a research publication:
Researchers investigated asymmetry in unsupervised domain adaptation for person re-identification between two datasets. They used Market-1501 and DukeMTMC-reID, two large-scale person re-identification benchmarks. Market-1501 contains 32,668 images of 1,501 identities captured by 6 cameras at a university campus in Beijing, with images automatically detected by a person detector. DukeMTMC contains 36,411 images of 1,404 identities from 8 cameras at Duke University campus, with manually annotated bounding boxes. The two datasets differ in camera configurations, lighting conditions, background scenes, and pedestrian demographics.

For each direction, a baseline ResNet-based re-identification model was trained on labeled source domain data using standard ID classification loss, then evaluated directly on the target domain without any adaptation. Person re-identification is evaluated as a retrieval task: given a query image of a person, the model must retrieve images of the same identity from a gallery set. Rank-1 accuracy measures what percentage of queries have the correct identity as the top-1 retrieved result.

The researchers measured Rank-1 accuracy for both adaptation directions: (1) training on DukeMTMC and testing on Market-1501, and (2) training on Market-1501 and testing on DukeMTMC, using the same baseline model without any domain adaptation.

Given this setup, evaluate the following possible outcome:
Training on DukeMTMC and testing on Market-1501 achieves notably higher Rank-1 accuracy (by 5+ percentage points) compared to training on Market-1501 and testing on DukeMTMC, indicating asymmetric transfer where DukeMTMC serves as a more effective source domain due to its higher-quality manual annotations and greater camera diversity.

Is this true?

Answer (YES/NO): YES